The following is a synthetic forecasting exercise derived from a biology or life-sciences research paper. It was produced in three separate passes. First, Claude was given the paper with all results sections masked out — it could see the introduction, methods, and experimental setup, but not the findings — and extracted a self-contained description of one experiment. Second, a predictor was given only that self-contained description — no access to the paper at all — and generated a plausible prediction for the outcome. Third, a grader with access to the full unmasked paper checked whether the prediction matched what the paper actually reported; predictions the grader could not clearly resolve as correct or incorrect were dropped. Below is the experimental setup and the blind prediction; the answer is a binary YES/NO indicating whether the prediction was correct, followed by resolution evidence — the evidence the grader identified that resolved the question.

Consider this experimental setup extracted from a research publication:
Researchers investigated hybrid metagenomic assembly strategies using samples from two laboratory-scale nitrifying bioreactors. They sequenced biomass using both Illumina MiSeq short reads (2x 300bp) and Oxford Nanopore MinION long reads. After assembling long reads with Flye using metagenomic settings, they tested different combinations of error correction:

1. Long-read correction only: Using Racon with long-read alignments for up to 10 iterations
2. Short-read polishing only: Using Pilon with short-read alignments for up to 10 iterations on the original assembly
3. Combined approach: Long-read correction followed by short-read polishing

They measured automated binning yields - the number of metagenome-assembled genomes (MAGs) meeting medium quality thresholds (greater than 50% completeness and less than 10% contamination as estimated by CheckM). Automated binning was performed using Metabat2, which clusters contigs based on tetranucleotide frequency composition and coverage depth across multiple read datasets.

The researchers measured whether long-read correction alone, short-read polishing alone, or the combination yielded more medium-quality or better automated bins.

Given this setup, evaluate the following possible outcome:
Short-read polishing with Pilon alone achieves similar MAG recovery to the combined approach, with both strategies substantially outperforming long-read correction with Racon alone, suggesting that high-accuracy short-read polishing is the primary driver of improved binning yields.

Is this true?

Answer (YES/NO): YES